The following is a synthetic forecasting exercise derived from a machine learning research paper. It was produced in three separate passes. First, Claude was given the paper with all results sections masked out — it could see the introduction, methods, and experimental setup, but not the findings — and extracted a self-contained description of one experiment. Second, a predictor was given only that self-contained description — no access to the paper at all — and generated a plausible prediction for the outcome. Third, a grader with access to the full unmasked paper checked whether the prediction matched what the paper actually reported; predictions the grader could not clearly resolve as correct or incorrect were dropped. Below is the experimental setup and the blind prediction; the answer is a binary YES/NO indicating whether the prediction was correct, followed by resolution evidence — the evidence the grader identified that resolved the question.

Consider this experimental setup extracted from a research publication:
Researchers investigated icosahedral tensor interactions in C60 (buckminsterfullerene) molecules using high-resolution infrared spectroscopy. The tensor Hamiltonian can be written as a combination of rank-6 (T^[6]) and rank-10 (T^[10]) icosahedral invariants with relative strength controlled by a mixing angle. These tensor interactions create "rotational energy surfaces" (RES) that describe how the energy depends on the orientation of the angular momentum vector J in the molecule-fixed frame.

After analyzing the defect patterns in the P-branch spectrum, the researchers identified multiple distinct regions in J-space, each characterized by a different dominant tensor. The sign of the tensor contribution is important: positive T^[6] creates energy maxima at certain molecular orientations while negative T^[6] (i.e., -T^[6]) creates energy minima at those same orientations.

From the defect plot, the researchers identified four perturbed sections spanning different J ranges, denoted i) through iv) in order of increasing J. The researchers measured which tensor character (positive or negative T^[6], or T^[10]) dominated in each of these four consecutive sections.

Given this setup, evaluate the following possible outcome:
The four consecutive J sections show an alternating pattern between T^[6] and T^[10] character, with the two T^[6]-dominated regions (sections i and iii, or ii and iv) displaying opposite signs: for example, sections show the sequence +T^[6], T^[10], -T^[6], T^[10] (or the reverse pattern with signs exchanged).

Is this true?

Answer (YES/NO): NO